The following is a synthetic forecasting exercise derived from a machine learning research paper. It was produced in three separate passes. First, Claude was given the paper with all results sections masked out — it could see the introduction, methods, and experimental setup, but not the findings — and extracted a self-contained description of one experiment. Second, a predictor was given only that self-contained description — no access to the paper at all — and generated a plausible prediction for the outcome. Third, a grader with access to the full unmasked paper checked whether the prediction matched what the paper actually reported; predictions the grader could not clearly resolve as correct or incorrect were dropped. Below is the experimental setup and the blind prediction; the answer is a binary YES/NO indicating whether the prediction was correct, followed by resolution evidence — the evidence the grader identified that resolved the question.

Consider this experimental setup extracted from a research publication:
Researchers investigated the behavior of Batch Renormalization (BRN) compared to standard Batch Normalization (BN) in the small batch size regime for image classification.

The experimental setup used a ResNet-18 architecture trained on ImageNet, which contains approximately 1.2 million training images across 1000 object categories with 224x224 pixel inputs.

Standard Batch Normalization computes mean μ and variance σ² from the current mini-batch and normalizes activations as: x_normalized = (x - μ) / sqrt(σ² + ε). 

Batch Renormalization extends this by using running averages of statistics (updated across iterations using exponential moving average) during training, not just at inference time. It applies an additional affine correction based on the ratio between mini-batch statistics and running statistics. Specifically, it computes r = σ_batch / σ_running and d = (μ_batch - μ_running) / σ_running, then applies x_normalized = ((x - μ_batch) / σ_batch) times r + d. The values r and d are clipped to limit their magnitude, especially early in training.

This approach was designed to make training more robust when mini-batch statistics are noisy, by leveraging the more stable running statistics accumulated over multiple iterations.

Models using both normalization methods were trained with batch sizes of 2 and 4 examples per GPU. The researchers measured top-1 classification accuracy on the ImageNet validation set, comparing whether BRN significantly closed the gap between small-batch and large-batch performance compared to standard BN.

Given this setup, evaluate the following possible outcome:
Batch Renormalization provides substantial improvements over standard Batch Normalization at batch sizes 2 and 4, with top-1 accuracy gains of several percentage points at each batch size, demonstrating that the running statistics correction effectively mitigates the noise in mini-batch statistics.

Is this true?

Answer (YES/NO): NO